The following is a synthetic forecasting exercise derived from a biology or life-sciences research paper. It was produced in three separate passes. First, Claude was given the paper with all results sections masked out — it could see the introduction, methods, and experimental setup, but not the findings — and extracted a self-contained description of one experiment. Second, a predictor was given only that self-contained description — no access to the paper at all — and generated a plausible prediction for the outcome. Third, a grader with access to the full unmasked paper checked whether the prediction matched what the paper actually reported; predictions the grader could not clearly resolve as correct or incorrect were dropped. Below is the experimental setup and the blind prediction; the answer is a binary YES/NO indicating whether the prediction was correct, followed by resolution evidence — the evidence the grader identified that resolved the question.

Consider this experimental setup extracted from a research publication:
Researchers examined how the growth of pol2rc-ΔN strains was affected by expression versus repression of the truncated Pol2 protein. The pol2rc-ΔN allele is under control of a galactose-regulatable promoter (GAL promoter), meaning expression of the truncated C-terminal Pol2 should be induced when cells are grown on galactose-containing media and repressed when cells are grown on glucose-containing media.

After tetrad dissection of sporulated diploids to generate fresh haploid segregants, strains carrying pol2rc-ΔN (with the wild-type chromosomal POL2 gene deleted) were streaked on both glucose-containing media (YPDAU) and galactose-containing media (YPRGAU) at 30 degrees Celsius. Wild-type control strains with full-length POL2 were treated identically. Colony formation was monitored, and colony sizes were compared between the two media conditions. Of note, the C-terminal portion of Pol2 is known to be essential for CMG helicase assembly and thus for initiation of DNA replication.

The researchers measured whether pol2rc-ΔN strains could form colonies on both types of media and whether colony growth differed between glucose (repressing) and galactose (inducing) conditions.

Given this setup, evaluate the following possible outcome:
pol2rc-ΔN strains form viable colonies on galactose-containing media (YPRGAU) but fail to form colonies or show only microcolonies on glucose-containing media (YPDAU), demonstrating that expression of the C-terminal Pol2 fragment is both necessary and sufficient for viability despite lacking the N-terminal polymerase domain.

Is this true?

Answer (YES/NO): NO